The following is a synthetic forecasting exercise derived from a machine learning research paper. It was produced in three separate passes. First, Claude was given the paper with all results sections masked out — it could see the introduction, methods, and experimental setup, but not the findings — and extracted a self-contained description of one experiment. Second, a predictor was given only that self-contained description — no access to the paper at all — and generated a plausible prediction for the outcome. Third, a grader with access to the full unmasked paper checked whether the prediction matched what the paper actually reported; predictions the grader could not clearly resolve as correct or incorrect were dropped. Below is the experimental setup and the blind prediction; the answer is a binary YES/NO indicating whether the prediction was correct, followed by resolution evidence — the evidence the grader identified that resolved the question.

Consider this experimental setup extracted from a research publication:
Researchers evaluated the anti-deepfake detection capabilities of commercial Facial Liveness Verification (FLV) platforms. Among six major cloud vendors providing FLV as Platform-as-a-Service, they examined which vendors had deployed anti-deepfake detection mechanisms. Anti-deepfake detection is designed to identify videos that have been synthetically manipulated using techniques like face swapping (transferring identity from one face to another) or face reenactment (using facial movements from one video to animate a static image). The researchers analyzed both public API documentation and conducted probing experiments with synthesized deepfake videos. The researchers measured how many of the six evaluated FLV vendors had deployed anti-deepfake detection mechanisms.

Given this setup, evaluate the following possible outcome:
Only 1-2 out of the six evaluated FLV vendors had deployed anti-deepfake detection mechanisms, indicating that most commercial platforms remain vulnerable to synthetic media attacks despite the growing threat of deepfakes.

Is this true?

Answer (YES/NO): YES